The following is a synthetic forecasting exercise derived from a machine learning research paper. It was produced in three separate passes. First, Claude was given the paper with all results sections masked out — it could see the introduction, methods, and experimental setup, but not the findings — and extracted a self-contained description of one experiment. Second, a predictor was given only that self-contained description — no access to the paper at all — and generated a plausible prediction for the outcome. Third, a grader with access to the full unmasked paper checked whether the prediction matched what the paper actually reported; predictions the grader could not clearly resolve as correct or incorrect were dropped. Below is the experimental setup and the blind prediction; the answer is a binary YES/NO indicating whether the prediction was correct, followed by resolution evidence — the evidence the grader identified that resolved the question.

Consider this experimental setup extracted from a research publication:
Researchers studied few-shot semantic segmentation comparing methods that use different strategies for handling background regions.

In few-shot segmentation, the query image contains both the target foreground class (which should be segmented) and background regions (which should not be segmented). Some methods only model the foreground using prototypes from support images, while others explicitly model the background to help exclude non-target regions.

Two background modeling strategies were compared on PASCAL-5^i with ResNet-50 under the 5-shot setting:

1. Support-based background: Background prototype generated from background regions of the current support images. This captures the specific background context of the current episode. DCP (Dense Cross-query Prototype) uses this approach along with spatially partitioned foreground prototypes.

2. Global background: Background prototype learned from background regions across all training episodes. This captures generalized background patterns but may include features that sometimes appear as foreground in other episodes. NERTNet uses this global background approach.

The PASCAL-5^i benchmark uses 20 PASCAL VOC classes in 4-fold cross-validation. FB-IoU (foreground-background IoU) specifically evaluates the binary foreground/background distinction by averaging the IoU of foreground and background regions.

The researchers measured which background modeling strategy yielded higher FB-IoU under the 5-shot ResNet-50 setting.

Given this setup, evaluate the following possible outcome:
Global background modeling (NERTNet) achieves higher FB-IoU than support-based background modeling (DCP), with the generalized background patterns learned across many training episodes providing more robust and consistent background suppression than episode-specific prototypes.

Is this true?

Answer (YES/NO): NO